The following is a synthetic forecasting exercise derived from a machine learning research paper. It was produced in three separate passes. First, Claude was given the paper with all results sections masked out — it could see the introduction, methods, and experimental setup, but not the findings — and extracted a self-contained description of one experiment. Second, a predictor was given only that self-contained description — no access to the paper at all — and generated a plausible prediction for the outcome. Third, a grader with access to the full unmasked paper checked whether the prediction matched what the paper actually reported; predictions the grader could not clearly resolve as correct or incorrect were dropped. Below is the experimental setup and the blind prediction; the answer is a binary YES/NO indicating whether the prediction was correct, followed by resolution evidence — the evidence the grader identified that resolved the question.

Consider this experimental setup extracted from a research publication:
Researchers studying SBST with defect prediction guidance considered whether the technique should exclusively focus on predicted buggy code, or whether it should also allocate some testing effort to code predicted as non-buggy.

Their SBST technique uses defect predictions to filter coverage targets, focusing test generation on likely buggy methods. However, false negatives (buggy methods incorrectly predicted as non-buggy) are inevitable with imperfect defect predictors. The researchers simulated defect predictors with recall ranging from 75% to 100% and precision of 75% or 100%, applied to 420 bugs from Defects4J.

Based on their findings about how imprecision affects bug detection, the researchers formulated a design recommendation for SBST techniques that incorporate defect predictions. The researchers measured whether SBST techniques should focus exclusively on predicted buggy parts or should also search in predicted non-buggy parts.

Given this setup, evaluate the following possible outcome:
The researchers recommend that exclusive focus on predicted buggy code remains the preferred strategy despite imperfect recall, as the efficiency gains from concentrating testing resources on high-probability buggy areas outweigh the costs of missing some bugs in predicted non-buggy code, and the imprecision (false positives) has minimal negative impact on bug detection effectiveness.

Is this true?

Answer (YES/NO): NO